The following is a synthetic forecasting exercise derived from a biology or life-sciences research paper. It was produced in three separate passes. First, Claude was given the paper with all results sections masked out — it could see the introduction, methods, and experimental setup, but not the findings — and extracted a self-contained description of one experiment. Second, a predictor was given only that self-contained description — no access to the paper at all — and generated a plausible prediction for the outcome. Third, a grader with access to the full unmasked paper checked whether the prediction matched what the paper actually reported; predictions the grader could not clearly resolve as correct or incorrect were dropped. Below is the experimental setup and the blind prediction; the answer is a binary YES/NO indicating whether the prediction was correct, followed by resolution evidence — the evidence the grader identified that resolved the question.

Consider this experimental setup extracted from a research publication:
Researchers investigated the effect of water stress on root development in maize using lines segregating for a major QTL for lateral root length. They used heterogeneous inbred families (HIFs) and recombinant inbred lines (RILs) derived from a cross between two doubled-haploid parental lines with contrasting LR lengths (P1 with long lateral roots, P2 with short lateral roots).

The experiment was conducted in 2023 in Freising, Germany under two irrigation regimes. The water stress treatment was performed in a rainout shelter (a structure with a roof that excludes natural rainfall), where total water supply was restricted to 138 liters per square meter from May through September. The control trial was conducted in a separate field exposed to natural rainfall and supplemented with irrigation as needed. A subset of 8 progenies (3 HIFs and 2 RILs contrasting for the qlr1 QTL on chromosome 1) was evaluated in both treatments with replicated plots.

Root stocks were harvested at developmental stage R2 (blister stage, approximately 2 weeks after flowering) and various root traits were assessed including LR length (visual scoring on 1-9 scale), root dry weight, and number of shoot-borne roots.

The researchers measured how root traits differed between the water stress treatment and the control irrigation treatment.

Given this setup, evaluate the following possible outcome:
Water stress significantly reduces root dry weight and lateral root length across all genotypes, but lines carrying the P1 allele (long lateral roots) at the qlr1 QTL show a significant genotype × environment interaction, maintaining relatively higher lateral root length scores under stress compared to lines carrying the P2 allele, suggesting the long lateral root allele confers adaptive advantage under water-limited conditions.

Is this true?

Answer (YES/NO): NO